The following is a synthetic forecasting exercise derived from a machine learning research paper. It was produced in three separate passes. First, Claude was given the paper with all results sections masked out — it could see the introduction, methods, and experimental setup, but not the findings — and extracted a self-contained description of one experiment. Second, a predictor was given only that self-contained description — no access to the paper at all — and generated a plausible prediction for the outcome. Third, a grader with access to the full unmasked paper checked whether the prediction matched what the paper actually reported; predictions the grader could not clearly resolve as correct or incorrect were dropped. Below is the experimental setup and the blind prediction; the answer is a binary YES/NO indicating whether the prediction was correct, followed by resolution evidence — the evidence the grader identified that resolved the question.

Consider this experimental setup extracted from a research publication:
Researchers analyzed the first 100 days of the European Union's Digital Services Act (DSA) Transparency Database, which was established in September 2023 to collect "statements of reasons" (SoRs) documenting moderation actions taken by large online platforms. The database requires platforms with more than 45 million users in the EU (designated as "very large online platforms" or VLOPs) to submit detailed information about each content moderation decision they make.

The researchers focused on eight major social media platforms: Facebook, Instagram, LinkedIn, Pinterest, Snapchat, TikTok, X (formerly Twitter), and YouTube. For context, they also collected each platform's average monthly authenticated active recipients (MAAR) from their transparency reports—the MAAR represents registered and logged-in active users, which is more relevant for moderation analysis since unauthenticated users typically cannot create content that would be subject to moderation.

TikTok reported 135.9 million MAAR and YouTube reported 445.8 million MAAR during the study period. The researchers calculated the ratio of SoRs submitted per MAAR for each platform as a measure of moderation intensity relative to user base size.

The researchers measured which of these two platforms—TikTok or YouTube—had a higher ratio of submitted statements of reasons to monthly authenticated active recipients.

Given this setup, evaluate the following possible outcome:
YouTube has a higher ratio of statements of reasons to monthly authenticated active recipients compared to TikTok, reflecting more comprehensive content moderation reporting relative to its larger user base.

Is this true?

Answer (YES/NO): NO